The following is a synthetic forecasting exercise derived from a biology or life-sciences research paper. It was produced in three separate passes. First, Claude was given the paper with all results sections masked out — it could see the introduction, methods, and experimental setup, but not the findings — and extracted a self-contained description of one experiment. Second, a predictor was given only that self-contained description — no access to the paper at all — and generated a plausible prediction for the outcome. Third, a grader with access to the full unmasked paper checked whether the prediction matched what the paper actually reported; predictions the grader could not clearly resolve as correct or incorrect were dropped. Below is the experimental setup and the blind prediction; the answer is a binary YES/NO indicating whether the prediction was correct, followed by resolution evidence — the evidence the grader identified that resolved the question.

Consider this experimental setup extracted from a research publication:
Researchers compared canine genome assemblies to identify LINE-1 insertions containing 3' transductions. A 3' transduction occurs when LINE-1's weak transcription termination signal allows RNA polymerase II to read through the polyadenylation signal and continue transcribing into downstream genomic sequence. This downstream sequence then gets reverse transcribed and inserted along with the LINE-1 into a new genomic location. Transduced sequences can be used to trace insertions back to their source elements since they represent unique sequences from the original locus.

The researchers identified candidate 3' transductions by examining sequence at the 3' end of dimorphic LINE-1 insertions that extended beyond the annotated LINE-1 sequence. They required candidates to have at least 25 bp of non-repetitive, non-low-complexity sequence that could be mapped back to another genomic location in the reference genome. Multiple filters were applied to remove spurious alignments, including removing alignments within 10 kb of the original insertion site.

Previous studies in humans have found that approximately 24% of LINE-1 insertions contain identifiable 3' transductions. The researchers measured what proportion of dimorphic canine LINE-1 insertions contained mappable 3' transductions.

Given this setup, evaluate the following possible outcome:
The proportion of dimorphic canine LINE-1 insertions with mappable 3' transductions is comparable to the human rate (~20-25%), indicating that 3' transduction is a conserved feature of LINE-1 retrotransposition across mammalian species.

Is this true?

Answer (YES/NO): NO